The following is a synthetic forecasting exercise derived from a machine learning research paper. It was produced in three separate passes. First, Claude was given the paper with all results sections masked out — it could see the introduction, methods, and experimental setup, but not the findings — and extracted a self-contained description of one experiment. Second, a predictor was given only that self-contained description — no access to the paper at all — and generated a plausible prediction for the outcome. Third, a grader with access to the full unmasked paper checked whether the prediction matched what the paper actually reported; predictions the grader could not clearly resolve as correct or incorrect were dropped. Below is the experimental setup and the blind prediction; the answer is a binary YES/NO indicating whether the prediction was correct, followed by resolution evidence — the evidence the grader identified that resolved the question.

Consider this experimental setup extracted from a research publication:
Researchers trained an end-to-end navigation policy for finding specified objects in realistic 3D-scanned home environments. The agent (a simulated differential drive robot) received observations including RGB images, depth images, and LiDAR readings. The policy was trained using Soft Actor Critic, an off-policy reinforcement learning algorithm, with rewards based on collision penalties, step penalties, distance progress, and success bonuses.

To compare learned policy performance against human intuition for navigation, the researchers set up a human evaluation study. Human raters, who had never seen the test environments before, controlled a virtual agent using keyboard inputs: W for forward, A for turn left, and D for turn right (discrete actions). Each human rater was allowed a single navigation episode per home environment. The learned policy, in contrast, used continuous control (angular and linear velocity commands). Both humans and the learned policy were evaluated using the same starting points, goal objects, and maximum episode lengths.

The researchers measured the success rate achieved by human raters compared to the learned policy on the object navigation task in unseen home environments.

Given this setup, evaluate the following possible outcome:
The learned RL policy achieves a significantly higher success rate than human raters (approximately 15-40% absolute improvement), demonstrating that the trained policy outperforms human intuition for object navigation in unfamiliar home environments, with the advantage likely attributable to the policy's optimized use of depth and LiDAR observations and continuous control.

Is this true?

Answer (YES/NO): NO